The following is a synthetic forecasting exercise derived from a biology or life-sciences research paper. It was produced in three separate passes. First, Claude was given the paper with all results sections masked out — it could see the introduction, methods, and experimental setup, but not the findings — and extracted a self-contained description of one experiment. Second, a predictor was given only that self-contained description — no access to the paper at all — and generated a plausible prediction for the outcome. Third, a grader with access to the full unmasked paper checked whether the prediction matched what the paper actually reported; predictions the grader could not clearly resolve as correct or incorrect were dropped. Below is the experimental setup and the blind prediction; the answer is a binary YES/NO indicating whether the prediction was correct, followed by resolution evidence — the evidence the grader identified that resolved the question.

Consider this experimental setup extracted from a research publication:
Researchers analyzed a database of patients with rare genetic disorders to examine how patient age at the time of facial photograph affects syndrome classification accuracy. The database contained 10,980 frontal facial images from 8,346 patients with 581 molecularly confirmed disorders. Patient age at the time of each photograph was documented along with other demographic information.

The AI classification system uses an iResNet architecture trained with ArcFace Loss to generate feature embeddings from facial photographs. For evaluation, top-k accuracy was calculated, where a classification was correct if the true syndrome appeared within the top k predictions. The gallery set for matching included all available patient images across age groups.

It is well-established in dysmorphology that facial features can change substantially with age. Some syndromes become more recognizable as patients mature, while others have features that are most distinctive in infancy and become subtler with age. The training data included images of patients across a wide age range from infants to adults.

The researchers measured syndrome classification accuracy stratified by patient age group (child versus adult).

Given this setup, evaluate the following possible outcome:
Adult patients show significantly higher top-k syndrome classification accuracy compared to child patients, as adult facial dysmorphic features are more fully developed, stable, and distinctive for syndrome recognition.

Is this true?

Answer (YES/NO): NO